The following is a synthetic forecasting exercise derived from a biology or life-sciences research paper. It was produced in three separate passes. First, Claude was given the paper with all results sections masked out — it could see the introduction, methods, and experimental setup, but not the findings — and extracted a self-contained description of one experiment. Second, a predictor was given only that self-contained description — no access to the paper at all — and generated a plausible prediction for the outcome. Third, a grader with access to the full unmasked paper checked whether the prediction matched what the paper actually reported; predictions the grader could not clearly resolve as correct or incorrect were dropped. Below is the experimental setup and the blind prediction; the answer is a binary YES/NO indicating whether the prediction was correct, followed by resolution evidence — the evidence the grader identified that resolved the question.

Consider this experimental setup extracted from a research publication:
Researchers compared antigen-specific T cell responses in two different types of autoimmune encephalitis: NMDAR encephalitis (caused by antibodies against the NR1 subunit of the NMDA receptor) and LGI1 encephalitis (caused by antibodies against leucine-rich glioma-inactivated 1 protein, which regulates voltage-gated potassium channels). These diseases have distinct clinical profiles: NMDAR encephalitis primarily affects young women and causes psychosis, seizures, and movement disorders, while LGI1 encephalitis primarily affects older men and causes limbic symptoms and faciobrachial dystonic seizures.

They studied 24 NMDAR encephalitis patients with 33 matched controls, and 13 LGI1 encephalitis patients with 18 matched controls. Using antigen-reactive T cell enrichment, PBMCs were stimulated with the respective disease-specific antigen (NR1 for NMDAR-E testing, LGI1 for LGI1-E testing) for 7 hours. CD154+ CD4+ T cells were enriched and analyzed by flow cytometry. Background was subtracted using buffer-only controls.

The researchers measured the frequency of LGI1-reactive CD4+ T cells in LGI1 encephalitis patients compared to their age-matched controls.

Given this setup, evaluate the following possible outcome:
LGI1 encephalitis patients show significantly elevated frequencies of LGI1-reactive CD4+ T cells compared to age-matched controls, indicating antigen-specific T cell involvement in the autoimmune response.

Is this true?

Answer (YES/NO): NO